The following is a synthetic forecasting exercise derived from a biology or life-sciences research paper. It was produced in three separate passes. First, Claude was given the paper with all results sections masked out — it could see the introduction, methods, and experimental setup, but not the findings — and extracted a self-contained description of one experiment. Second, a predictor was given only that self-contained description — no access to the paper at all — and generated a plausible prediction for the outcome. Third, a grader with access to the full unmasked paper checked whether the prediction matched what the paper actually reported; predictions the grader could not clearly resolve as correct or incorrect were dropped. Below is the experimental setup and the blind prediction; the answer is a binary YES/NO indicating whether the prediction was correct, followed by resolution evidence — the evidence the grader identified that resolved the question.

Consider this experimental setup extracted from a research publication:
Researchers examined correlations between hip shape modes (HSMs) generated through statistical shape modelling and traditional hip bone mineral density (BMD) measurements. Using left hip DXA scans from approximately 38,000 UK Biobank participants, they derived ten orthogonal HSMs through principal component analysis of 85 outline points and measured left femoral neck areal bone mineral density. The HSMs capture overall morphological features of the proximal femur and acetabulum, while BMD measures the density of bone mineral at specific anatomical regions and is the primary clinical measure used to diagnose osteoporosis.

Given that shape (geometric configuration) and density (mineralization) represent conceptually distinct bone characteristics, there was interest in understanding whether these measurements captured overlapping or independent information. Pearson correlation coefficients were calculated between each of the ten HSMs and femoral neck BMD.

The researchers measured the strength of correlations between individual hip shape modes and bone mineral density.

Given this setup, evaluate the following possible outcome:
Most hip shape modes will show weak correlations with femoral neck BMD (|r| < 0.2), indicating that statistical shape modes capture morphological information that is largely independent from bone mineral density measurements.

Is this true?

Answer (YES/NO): YES